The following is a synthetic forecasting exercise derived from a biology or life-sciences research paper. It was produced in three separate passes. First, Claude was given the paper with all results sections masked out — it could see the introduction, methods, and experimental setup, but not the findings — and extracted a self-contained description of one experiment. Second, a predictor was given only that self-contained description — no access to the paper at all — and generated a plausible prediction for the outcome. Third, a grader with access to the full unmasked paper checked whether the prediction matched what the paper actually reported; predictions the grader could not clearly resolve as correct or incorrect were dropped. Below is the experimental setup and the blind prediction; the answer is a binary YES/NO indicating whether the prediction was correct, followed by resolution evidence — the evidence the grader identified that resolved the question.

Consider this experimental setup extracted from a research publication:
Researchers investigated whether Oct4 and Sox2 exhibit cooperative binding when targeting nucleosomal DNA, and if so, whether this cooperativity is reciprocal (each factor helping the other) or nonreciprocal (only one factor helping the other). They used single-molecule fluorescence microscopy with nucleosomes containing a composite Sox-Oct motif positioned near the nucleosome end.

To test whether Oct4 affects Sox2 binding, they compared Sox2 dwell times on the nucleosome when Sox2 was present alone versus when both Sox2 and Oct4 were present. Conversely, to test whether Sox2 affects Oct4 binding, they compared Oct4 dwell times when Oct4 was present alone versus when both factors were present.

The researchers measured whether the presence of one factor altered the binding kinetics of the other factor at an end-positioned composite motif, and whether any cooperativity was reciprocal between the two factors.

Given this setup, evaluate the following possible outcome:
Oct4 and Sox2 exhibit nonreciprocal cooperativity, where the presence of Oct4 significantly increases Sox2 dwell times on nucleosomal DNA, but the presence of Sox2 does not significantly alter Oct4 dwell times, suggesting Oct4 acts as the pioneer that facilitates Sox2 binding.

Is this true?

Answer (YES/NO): YES